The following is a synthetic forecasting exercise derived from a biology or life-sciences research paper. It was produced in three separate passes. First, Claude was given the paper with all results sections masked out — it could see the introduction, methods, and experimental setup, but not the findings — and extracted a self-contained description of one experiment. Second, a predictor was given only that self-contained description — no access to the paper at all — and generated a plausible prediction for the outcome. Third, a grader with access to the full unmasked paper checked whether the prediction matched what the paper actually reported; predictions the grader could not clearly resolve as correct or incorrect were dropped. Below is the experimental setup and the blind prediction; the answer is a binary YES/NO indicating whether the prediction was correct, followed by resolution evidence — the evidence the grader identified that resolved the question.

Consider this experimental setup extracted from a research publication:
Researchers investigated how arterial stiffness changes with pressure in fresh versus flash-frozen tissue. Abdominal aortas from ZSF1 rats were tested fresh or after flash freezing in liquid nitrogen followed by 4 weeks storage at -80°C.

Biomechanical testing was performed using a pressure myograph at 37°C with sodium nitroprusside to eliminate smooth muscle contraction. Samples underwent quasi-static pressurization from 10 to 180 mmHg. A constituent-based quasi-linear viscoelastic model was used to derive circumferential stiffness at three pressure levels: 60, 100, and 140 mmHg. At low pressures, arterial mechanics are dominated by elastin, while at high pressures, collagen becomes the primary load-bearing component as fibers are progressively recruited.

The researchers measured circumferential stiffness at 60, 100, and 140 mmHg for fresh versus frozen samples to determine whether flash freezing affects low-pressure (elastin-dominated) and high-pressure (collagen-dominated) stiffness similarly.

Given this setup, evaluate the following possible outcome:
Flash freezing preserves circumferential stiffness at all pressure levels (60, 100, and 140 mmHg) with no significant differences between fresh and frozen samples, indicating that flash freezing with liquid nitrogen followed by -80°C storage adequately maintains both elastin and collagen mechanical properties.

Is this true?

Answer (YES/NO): NO